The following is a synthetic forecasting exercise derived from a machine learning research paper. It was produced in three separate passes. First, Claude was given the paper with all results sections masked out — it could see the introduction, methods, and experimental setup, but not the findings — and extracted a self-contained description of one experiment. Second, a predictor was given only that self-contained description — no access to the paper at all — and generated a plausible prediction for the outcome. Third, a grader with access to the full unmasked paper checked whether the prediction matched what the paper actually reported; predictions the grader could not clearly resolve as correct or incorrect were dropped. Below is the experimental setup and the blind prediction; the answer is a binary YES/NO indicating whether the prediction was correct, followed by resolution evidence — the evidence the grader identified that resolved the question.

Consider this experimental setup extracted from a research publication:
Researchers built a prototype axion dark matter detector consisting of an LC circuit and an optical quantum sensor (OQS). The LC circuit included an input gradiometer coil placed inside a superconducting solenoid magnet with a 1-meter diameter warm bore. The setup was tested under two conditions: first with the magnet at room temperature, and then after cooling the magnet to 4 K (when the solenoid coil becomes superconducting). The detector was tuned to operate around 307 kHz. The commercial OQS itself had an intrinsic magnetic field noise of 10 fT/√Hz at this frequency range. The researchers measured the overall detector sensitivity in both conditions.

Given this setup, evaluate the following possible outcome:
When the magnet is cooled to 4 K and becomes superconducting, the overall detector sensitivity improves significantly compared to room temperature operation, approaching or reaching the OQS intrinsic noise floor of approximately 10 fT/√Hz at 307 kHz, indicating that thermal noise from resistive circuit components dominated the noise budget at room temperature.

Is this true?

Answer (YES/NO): YES